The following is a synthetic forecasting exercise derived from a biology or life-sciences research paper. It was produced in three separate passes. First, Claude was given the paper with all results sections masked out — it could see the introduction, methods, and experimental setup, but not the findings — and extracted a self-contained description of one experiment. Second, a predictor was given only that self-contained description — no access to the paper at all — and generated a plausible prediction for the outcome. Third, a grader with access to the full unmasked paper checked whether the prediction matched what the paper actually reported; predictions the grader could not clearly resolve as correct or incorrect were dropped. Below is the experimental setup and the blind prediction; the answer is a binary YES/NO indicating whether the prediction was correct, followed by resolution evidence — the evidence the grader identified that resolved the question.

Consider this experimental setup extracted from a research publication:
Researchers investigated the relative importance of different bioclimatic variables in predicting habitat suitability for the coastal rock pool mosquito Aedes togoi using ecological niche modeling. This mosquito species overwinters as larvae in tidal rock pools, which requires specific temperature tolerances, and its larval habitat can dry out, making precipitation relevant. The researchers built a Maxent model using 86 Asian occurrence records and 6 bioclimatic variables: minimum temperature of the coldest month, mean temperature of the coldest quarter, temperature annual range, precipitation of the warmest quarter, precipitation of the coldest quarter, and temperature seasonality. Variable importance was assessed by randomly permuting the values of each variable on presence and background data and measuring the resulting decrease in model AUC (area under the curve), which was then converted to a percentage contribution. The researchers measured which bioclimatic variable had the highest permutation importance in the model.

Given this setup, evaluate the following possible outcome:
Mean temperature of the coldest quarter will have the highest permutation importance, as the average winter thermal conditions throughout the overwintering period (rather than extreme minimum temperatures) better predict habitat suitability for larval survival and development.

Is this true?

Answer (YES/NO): NO